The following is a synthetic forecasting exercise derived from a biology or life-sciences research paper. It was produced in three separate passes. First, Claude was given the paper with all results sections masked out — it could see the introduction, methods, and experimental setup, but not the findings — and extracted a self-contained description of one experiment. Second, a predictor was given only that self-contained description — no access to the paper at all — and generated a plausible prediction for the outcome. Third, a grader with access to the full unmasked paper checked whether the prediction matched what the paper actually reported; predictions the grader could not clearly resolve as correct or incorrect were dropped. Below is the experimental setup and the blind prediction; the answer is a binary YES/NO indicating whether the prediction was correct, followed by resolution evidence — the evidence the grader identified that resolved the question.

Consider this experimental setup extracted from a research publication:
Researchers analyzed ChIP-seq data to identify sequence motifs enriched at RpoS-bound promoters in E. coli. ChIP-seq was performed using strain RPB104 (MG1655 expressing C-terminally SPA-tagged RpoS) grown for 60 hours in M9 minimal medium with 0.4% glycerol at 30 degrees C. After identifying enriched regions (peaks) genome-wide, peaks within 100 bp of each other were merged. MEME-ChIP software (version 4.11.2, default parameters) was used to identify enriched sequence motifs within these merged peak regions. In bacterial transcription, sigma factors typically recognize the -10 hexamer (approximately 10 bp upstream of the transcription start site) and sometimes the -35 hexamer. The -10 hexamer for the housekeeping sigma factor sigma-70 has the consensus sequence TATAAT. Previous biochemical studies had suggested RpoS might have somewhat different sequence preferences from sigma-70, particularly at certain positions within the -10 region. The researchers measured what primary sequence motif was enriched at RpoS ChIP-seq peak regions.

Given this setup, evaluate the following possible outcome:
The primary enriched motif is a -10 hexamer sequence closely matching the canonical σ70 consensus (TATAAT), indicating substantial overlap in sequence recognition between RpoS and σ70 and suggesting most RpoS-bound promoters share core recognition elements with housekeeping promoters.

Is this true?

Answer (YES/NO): NO